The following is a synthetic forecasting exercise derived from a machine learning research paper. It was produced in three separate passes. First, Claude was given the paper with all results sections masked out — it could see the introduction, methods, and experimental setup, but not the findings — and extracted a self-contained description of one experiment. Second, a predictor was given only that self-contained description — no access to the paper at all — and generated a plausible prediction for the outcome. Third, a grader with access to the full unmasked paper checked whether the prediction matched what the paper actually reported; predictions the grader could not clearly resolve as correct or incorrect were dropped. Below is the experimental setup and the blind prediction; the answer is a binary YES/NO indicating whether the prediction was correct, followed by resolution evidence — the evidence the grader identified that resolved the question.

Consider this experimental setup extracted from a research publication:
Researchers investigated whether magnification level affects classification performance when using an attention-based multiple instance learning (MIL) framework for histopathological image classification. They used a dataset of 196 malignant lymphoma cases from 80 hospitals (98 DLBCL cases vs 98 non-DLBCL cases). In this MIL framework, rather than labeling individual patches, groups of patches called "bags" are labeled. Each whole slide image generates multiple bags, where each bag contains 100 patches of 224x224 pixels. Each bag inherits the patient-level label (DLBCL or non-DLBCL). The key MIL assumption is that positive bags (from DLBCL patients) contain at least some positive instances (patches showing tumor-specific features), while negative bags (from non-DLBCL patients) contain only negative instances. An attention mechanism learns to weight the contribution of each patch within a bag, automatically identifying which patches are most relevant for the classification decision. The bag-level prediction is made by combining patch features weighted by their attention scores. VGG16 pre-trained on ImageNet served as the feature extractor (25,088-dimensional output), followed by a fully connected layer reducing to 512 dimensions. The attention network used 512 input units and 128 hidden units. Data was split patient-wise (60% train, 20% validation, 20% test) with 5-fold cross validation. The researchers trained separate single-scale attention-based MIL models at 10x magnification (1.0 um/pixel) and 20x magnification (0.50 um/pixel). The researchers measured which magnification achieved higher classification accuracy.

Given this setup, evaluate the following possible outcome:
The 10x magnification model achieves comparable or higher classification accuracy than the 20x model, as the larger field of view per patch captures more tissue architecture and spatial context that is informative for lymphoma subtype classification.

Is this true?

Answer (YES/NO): NO